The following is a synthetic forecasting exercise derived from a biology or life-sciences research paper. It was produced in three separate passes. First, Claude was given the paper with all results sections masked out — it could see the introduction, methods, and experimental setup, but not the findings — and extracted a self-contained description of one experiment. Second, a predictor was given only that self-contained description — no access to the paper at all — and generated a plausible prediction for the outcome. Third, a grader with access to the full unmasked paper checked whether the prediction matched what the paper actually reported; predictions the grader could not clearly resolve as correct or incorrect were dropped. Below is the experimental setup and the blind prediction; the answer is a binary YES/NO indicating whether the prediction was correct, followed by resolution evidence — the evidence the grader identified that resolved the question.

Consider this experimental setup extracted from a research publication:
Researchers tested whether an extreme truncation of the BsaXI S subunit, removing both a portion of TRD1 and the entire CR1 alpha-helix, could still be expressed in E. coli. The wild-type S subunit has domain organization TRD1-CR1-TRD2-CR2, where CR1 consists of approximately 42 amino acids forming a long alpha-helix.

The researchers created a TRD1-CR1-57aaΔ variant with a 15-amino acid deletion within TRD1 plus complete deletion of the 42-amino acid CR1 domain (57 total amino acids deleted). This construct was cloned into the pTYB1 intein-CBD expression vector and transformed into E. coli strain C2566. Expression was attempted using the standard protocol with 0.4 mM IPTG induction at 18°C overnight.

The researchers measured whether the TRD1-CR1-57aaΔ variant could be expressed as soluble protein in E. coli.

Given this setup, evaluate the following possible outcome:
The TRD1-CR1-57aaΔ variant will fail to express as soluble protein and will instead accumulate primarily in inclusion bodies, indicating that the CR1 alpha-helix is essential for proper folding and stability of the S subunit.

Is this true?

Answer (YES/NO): NO